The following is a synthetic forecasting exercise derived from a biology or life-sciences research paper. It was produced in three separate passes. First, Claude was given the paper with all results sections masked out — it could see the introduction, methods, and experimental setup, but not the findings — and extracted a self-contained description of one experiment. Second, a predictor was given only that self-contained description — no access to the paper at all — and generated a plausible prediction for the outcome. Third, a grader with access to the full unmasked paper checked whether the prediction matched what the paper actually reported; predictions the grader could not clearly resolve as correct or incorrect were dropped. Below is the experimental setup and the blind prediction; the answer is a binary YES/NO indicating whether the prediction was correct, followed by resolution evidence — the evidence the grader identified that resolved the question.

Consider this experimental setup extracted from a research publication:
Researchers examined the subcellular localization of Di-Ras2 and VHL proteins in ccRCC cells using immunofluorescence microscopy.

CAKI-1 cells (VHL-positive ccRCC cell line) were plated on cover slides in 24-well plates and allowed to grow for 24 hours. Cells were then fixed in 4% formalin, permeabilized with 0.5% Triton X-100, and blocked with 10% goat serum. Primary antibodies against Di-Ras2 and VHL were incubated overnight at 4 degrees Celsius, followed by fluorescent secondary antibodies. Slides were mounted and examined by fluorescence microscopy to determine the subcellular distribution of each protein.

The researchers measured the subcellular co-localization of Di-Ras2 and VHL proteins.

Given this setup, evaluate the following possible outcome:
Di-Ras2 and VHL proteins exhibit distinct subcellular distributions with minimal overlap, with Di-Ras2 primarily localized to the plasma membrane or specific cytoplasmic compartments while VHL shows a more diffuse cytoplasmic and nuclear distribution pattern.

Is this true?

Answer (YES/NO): NO